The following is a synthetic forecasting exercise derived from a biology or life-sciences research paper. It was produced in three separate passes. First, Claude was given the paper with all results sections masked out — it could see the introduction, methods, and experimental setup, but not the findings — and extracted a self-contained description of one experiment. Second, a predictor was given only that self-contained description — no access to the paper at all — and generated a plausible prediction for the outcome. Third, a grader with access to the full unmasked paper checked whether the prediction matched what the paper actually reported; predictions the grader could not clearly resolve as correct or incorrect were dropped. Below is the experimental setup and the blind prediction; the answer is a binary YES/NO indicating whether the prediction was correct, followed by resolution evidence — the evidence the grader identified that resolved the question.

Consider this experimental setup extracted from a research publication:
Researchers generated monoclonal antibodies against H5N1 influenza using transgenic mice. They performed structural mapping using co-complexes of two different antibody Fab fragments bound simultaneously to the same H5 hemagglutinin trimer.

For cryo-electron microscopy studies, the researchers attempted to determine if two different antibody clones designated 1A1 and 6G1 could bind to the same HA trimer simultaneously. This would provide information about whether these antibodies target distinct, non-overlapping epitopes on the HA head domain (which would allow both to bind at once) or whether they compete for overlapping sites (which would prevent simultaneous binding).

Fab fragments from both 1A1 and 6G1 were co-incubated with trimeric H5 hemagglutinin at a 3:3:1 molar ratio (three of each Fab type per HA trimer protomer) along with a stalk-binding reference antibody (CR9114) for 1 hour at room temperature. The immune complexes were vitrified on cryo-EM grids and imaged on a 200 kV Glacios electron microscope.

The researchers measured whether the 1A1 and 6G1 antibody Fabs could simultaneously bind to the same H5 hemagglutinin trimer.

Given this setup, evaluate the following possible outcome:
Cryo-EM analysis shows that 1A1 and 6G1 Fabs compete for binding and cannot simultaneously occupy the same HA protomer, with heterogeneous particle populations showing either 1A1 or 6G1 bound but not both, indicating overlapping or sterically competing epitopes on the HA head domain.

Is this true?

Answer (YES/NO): NO